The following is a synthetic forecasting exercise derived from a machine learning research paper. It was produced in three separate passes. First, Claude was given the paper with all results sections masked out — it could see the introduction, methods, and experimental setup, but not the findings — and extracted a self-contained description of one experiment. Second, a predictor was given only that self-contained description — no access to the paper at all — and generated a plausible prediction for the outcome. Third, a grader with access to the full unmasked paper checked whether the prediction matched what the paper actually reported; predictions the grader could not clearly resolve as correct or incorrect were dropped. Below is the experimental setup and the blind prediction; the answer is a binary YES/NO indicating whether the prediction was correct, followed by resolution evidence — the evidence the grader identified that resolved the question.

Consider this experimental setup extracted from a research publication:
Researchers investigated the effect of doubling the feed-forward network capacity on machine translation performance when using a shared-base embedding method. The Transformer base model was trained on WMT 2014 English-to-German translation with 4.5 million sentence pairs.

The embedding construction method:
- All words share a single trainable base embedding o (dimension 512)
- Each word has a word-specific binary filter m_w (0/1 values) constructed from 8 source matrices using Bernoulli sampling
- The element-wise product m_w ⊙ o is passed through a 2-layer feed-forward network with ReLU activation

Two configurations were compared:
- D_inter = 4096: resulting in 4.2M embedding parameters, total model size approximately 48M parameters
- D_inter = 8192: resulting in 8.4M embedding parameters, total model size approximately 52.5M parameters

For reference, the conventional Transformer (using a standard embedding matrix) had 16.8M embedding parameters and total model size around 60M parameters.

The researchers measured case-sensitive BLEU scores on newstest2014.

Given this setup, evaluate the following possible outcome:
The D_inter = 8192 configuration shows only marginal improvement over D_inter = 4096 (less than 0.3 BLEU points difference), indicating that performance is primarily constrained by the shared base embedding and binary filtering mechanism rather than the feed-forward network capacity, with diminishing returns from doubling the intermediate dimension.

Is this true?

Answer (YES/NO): NO